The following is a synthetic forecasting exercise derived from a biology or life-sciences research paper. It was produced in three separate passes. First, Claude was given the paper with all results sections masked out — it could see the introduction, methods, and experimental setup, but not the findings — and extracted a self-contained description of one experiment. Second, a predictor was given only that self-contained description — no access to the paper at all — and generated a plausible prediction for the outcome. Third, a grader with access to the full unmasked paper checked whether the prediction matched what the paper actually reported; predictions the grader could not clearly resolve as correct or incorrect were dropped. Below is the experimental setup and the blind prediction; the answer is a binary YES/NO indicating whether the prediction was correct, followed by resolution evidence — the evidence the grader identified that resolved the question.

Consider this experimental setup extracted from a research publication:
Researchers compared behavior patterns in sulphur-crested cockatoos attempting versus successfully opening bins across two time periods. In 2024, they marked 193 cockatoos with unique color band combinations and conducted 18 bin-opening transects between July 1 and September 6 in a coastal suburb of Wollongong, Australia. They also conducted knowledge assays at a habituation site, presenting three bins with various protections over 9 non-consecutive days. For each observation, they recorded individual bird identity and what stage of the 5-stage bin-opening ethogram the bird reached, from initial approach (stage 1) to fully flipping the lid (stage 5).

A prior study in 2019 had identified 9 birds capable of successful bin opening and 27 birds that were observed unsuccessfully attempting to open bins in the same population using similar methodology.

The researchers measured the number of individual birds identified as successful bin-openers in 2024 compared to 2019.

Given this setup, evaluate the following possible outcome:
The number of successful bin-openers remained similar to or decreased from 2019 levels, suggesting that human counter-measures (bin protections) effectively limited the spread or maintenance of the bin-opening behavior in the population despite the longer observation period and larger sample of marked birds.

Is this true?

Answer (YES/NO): NO